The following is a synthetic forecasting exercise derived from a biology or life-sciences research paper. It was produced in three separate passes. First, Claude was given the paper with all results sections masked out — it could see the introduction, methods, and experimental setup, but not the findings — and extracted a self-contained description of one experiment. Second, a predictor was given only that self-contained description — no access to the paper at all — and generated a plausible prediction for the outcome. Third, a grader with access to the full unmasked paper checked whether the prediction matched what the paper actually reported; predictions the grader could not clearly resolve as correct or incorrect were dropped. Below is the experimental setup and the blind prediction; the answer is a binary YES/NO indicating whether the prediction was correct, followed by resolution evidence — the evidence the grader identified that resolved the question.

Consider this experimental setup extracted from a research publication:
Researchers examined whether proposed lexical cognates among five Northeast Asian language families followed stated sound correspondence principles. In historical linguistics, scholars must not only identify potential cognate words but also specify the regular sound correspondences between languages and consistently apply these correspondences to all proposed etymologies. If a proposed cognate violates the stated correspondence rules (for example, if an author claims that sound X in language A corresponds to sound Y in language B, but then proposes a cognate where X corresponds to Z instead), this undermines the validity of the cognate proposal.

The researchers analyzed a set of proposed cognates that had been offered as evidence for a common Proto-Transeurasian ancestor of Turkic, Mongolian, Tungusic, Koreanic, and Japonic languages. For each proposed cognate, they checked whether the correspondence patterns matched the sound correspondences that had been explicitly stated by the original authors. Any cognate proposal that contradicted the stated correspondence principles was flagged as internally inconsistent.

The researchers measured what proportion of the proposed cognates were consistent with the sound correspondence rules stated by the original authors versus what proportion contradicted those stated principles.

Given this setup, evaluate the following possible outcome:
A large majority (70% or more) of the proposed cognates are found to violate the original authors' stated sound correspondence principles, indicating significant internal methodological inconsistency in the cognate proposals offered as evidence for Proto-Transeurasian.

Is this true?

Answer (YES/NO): NO